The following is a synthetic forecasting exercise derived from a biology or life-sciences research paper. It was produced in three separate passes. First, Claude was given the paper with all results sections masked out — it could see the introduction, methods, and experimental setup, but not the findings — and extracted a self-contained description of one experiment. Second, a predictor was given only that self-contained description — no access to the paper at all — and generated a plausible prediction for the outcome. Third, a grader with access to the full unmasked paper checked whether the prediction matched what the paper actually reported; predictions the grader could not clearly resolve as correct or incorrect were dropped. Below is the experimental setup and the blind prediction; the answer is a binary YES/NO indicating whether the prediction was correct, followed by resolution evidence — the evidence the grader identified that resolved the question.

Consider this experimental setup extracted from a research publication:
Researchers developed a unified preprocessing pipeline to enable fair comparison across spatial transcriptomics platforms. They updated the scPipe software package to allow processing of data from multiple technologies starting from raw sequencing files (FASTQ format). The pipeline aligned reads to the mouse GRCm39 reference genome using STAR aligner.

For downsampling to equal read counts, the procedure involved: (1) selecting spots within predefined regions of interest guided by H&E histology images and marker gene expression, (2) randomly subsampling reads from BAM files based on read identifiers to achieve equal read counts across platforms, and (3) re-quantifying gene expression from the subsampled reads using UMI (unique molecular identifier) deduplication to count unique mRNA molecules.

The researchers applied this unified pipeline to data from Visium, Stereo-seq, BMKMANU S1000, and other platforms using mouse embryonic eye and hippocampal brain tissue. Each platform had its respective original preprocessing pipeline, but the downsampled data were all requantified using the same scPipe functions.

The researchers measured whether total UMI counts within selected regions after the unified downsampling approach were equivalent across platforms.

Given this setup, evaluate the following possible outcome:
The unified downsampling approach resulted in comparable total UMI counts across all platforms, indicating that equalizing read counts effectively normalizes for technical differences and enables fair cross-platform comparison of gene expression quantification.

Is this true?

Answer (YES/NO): NO